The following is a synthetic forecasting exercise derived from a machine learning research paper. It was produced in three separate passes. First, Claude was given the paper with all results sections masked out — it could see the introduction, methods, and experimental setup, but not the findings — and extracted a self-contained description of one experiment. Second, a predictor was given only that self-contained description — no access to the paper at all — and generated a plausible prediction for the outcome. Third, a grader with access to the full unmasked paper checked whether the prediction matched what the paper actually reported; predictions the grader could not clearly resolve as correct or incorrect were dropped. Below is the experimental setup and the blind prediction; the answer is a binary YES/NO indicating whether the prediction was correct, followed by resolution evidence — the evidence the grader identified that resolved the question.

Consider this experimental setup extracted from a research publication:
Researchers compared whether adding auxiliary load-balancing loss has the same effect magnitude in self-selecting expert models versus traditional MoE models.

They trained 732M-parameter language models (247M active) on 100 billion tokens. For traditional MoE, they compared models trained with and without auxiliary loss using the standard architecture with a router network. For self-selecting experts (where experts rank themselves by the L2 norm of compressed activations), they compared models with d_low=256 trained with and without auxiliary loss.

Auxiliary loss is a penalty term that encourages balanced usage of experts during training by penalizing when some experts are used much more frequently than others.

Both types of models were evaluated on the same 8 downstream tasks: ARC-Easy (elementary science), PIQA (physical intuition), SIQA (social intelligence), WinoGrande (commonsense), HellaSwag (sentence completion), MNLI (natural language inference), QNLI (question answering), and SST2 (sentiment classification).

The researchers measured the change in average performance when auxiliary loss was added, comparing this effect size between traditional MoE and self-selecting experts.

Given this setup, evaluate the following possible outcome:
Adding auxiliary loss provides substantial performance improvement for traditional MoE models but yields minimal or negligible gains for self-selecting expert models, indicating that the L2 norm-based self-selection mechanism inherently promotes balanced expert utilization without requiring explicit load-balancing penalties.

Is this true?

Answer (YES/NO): NO